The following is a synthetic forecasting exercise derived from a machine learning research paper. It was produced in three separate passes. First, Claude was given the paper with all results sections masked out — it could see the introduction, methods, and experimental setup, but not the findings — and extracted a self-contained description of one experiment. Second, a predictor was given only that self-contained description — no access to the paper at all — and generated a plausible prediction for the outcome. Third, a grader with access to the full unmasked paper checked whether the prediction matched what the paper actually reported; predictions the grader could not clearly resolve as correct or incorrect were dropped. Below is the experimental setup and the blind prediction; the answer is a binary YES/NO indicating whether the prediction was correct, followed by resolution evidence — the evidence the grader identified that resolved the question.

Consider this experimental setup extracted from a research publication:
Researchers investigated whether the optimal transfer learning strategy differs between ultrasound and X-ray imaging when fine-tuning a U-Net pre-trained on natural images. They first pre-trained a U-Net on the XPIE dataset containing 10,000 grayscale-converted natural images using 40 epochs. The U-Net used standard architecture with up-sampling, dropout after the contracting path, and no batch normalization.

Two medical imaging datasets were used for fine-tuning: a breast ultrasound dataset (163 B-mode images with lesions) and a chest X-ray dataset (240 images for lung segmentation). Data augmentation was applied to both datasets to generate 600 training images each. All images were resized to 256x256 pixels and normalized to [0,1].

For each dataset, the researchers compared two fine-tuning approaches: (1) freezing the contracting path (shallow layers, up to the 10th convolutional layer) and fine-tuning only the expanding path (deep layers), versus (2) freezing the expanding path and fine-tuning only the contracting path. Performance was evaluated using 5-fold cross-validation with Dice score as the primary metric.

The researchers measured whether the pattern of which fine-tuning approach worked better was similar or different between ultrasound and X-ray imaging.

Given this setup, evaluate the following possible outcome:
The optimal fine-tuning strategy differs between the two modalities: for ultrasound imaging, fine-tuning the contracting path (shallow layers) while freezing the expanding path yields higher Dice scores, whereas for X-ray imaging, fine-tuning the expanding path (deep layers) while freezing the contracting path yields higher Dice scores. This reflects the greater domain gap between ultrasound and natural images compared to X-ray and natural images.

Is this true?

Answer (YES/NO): NO